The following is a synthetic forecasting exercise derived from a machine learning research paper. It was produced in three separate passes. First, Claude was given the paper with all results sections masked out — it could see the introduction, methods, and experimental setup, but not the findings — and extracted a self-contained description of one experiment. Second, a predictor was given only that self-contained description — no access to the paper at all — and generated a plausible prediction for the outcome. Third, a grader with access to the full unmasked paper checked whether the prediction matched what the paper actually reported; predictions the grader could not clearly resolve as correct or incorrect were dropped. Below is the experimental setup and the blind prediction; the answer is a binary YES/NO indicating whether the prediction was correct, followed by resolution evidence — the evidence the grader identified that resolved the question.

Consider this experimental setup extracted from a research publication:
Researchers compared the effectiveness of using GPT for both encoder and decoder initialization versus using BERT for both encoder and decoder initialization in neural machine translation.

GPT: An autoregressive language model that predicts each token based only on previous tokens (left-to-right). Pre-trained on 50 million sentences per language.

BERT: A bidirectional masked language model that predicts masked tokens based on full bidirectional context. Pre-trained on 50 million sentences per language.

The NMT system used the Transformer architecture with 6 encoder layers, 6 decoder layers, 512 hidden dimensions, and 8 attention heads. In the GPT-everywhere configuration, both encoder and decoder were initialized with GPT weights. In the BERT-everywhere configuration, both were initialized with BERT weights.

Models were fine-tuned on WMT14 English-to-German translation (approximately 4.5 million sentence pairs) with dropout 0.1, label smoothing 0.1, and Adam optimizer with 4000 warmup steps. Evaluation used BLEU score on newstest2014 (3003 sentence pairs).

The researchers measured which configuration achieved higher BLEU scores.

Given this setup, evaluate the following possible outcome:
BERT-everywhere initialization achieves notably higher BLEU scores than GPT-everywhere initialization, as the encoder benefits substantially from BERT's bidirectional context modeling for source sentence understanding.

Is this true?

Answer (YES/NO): YES